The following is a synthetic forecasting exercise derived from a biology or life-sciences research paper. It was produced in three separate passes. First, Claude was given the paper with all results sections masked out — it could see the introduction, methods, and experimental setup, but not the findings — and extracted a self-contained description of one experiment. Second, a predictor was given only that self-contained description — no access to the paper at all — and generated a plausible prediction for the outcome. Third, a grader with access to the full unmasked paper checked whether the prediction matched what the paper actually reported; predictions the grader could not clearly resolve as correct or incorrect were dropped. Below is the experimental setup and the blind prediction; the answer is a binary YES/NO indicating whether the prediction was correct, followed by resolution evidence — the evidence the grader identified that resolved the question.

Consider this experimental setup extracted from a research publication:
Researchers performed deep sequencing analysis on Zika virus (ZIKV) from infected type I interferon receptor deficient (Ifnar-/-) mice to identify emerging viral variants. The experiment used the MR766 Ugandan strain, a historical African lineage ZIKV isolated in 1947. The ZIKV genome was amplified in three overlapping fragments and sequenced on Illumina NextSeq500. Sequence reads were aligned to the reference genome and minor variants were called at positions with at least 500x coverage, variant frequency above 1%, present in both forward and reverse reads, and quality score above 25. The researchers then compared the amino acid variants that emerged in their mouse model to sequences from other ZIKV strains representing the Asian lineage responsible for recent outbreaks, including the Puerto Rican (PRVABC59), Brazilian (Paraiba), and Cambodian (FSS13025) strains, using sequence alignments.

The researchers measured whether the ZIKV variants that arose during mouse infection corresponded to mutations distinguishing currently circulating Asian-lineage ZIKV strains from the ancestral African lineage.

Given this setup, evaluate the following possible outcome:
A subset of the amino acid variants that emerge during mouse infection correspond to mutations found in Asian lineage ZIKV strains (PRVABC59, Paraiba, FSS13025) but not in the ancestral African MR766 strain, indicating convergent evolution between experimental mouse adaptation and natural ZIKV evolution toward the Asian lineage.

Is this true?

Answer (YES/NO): YES